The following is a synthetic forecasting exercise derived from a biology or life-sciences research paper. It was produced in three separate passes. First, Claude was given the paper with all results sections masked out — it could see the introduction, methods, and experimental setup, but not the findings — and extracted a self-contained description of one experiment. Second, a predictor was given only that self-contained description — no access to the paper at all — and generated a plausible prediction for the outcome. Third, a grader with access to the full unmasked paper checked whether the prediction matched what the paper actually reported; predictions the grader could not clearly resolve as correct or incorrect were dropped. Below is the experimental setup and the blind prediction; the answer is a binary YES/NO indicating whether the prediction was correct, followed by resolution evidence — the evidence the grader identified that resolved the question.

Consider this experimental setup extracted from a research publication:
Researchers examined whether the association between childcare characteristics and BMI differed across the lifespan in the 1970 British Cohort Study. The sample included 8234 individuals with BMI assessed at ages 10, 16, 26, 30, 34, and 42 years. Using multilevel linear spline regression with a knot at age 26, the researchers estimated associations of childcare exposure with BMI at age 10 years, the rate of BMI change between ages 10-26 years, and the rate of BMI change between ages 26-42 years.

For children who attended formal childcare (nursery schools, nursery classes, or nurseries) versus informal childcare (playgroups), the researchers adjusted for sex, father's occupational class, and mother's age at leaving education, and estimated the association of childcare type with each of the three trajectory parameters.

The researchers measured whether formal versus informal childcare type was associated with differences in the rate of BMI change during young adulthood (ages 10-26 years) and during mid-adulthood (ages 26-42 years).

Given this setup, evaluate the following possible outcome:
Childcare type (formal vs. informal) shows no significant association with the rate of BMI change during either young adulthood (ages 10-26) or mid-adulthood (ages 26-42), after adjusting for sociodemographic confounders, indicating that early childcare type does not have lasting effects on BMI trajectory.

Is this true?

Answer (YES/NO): YES